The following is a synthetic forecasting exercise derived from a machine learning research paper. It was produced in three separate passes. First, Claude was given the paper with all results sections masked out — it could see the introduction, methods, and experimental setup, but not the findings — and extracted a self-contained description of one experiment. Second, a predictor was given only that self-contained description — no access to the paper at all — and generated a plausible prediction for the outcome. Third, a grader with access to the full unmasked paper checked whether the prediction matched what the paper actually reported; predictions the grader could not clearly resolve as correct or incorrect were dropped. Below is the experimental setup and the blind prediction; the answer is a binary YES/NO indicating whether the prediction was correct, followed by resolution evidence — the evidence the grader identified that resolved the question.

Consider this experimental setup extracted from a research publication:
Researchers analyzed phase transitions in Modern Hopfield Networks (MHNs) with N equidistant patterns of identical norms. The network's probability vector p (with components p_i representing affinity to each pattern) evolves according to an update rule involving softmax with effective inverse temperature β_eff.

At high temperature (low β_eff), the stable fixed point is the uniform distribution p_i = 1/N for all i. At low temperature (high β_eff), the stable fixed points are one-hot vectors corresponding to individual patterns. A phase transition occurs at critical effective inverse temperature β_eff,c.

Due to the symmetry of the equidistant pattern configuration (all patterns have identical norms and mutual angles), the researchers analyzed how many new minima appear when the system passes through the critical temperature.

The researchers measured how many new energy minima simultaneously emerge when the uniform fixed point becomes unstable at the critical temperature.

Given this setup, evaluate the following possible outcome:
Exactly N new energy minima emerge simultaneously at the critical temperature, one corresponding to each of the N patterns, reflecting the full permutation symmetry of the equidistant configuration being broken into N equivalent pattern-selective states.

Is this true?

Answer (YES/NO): YES